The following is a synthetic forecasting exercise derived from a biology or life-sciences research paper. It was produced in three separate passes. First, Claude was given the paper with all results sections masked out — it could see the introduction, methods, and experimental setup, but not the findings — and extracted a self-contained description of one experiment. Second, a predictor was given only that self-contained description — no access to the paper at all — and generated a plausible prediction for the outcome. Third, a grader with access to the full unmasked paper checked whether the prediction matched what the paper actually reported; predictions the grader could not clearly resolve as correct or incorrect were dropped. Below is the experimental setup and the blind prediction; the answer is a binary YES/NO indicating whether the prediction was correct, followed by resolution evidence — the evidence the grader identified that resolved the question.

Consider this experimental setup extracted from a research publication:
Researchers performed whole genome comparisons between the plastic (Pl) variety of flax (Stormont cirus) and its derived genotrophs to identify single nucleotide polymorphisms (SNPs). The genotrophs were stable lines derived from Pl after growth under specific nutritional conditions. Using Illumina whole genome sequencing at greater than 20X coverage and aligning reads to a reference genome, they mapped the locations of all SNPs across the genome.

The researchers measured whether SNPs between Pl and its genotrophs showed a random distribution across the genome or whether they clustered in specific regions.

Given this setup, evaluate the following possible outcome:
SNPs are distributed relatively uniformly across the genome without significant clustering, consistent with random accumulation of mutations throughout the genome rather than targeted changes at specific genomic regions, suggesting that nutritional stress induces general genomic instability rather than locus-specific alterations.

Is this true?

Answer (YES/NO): NO